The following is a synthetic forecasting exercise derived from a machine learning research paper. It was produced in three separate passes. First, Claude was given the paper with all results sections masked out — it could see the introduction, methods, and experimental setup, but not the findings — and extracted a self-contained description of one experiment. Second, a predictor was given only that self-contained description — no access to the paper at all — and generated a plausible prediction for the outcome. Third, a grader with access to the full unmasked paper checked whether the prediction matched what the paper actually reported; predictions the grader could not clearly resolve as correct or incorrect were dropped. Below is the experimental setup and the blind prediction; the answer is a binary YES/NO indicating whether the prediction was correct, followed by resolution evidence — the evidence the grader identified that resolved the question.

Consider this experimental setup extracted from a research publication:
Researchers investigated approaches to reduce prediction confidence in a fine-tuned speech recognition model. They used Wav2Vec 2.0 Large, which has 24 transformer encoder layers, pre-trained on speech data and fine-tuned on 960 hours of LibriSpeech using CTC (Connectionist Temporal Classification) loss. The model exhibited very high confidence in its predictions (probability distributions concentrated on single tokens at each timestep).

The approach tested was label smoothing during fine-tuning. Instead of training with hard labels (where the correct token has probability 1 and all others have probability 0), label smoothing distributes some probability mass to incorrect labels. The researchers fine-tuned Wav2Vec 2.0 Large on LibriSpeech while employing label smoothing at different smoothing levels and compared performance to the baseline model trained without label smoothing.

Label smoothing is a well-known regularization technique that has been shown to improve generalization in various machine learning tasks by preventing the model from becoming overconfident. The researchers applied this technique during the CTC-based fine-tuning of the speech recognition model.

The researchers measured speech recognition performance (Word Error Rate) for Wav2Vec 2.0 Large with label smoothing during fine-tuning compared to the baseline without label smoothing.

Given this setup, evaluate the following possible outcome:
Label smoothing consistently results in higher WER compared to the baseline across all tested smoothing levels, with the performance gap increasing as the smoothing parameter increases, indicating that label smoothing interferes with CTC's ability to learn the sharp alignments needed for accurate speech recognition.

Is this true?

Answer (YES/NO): NO